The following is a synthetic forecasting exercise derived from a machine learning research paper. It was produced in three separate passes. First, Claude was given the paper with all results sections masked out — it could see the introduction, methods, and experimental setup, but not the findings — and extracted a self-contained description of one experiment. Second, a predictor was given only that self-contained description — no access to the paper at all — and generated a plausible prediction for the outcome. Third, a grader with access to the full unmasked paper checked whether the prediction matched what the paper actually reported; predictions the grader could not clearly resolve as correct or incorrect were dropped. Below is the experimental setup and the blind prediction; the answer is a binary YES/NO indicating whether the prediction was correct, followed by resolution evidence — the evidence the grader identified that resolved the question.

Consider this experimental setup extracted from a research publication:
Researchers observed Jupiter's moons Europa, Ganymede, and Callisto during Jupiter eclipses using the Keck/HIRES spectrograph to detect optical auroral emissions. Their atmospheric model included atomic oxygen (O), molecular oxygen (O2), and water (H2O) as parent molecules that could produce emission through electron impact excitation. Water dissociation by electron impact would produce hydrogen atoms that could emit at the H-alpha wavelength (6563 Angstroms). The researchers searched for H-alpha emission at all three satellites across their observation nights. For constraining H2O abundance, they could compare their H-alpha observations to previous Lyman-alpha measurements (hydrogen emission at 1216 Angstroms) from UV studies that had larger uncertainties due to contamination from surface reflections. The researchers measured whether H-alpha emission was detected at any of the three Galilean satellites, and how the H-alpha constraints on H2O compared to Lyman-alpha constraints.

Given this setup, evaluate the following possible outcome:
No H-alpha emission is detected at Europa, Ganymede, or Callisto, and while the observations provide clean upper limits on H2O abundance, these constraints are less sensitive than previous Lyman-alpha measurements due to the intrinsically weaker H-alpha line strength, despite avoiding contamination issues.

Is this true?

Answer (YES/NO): NO